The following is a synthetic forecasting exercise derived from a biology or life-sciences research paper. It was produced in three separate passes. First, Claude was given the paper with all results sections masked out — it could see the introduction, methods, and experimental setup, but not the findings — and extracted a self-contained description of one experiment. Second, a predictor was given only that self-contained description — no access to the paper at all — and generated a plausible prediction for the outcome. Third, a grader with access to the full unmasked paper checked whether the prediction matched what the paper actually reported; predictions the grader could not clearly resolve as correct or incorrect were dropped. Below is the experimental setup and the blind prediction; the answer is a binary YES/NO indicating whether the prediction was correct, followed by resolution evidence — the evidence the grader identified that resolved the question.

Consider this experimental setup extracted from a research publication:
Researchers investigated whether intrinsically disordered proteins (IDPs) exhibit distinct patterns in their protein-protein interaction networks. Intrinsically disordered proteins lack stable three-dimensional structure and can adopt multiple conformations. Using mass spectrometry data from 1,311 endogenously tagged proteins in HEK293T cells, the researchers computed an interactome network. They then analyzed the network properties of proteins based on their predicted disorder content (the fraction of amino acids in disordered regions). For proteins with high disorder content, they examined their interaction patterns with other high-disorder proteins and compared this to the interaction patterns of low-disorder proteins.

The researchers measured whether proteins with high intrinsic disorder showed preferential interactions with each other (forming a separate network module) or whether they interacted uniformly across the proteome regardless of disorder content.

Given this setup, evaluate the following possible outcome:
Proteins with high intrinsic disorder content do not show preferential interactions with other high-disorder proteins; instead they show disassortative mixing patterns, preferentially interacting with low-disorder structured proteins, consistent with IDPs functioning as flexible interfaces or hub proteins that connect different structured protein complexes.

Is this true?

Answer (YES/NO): NO